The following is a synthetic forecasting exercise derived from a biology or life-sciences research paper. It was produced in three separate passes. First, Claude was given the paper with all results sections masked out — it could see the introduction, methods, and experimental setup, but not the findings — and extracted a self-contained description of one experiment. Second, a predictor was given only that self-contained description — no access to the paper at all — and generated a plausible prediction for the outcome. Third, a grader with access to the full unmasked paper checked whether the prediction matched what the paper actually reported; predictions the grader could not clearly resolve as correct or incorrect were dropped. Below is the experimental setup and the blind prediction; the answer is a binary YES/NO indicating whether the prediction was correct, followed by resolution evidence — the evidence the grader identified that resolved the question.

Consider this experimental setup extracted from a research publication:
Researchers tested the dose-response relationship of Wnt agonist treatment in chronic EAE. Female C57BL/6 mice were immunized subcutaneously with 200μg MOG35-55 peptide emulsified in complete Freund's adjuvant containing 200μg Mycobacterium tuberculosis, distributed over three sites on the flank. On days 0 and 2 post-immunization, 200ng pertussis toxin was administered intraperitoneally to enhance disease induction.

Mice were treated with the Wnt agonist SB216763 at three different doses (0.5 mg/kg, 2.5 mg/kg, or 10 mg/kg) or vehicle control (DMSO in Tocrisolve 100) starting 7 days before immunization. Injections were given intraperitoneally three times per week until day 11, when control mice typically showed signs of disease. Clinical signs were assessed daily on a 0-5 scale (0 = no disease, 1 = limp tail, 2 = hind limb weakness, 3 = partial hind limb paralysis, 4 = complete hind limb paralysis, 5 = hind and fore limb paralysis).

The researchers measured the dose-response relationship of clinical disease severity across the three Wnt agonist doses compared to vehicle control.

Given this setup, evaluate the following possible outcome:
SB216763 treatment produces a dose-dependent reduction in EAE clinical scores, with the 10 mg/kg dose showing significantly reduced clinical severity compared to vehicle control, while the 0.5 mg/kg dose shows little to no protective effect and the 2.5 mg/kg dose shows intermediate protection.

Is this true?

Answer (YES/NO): NO